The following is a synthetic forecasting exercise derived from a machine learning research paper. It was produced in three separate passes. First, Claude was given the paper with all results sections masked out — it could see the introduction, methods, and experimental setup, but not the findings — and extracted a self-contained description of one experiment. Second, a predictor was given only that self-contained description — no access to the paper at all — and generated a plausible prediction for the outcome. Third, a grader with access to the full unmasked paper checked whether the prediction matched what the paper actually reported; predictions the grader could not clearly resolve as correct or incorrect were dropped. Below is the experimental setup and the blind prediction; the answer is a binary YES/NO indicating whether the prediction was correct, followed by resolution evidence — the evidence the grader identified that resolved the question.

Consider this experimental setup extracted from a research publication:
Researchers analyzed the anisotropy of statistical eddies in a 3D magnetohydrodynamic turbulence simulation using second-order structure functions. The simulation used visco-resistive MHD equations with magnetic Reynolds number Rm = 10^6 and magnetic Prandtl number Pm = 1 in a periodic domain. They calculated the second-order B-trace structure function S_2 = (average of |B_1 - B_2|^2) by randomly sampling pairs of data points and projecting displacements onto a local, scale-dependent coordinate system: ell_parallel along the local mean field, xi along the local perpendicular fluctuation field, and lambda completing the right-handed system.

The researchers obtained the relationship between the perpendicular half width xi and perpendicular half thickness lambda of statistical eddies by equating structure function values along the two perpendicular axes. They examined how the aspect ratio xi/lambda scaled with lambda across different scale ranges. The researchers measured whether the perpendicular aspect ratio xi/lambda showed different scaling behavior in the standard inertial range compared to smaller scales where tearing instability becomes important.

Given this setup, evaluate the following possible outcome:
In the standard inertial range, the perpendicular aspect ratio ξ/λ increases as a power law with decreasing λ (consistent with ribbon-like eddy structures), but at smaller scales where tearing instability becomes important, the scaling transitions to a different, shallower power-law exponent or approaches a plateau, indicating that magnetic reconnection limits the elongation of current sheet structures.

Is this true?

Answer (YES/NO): YES